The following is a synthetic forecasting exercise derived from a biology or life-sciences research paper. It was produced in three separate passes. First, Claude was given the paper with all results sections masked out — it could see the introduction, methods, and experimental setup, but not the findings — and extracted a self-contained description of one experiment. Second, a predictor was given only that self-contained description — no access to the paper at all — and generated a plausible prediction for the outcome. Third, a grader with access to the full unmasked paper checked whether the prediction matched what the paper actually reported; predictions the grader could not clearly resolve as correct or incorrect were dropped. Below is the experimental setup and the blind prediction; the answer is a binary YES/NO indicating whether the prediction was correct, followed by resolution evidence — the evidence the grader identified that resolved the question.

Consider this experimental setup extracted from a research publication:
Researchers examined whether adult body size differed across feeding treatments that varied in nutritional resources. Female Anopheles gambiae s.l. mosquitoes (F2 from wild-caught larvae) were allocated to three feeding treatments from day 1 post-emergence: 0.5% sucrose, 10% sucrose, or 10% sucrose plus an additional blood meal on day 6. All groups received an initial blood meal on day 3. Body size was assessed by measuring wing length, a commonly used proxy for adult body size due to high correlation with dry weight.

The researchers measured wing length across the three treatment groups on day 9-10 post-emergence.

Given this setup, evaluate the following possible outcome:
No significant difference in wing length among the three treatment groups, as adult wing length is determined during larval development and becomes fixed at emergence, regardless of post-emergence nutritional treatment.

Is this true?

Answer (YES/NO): YES